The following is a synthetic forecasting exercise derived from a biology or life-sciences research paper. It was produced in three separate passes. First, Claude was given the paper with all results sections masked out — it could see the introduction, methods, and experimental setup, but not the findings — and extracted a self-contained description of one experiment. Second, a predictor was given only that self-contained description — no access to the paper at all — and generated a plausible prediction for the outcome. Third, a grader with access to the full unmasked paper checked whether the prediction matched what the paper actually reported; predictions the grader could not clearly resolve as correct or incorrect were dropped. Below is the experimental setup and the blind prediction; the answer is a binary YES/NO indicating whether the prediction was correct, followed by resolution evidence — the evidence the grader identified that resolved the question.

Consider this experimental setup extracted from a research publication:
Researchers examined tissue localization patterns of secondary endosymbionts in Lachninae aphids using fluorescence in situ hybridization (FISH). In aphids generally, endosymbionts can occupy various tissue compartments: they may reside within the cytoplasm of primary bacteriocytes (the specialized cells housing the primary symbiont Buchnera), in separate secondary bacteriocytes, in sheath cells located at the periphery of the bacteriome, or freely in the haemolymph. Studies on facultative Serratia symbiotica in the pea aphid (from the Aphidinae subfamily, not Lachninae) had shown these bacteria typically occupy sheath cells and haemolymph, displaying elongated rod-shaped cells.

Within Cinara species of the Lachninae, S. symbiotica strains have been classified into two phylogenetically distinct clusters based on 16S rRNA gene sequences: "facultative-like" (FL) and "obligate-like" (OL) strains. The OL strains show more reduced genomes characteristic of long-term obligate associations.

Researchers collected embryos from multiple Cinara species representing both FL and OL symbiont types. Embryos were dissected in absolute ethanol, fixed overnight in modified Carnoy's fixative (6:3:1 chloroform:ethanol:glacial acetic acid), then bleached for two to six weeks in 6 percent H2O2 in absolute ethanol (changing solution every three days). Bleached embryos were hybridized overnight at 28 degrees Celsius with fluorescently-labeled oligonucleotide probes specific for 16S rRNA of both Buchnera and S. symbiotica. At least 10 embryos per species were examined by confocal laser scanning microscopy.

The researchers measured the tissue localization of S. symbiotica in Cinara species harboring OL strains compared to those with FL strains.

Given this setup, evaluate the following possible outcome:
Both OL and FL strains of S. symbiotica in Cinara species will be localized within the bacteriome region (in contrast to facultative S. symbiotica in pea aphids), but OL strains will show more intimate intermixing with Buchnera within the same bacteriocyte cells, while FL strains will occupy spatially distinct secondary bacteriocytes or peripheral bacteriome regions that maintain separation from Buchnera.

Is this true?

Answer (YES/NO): NO